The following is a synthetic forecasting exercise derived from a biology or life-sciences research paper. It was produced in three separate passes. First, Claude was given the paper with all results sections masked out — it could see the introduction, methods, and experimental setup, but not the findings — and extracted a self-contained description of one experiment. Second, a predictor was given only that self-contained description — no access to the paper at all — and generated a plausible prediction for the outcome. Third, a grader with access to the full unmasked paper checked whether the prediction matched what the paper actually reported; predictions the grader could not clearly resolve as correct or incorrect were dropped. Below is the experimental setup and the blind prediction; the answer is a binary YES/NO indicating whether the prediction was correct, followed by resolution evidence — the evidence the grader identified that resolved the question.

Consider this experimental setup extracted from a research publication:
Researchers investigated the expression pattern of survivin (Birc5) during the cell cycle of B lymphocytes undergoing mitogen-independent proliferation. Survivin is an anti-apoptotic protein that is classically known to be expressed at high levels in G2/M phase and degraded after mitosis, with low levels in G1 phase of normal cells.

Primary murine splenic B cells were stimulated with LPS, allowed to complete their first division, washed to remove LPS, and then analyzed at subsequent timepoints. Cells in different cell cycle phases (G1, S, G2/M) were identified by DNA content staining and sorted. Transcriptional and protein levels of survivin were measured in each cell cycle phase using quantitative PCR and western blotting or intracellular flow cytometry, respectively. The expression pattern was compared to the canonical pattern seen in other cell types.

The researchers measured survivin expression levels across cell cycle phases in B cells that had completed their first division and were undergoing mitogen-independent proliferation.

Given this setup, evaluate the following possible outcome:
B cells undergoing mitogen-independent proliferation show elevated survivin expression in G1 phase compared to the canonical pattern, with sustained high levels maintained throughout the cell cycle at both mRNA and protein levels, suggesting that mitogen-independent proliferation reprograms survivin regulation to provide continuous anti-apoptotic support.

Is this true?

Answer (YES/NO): NO